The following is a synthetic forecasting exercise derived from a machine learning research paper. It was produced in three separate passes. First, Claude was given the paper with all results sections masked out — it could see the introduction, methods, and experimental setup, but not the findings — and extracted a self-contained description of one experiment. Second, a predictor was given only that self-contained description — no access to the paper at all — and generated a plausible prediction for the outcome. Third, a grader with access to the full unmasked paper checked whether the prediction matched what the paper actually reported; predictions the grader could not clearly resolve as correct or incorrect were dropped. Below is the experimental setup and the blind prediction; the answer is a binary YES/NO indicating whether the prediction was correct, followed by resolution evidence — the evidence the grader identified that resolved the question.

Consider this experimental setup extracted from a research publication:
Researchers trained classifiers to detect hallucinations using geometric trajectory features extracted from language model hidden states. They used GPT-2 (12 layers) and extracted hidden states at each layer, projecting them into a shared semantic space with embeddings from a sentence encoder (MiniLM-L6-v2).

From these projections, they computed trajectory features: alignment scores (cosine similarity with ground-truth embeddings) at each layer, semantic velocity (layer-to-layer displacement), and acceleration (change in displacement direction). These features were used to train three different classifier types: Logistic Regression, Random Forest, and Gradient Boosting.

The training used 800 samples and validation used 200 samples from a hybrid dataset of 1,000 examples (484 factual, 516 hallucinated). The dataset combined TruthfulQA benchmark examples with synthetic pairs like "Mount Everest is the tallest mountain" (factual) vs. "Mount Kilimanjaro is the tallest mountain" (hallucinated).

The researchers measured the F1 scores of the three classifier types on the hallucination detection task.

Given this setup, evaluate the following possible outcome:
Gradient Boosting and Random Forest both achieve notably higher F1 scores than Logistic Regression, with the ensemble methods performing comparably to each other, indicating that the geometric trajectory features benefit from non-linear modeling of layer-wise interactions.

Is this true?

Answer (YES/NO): NO